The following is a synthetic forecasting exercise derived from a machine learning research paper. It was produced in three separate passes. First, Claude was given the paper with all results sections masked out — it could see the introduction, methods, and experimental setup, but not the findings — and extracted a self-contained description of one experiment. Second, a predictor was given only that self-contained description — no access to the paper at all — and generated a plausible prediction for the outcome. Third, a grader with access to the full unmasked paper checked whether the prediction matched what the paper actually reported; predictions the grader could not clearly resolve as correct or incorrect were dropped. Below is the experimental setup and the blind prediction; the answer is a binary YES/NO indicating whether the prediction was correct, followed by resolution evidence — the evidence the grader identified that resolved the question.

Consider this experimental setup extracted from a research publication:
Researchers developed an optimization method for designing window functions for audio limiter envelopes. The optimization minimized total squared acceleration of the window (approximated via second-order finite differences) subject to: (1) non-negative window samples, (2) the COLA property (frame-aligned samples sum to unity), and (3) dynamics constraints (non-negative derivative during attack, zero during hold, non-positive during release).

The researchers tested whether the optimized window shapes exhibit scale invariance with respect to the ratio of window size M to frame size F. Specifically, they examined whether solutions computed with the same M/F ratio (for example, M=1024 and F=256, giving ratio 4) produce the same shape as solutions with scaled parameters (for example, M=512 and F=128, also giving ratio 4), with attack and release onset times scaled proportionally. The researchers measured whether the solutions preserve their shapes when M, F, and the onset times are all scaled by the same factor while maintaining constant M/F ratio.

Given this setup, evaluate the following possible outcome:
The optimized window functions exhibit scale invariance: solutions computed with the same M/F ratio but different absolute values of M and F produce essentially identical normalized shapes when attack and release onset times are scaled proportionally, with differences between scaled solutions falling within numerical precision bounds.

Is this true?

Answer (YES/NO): YES